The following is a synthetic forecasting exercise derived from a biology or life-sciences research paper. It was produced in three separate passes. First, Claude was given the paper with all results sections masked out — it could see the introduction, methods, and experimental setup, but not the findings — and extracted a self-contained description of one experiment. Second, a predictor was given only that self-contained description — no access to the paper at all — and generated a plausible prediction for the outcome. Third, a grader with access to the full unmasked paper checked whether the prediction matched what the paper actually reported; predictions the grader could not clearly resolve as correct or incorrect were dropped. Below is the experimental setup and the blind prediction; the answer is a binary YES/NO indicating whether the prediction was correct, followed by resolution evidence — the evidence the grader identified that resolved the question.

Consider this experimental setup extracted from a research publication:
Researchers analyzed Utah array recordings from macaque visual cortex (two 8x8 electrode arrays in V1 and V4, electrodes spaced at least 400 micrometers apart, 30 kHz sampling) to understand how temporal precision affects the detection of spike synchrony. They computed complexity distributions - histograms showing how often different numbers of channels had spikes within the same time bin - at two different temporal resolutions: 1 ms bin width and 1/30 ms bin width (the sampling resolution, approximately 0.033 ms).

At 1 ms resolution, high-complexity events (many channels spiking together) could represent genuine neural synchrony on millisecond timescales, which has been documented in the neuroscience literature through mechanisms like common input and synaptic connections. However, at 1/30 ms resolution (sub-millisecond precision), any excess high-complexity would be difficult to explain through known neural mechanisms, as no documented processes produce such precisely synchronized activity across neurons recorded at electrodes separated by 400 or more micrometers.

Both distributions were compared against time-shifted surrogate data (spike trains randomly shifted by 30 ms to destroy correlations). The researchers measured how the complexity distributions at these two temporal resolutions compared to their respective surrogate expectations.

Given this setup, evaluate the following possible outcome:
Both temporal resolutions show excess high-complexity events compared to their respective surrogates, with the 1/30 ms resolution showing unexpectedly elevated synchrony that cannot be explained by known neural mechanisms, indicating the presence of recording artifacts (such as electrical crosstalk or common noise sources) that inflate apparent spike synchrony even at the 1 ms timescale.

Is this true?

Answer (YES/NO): YES